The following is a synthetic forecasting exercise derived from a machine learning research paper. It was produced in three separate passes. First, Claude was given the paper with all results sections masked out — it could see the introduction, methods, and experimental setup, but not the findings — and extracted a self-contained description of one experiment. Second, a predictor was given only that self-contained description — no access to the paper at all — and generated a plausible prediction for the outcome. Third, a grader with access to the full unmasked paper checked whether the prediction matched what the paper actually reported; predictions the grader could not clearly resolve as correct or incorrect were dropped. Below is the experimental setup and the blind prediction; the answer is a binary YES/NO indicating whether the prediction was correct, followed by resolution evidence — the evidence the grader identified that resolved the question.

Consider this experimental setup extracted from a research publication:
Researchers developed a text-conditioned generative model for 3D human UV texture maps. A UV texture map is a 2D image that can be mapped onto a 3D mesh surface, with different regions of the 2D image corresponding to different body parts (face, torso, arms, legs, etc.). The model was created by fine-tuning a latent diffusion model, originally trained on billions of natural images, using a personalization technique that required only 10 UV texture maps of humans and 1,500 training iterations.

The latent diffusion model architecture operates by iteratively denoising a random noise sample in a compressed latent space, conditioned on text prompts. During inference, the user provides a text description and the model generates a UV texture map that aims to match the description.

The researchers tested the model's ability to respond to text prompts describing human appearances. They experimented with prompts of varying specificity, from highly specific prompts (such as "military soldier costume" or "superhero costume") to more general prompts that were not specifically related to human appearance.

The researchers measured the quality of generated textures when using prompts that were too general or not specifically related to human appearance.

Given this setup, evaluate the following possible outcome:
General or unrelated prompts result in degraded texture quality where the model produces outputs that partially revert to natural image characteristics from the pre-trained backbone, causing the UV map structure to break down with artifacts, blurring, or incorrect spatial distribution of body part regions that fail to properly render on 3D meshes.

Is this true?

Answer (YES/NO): NO